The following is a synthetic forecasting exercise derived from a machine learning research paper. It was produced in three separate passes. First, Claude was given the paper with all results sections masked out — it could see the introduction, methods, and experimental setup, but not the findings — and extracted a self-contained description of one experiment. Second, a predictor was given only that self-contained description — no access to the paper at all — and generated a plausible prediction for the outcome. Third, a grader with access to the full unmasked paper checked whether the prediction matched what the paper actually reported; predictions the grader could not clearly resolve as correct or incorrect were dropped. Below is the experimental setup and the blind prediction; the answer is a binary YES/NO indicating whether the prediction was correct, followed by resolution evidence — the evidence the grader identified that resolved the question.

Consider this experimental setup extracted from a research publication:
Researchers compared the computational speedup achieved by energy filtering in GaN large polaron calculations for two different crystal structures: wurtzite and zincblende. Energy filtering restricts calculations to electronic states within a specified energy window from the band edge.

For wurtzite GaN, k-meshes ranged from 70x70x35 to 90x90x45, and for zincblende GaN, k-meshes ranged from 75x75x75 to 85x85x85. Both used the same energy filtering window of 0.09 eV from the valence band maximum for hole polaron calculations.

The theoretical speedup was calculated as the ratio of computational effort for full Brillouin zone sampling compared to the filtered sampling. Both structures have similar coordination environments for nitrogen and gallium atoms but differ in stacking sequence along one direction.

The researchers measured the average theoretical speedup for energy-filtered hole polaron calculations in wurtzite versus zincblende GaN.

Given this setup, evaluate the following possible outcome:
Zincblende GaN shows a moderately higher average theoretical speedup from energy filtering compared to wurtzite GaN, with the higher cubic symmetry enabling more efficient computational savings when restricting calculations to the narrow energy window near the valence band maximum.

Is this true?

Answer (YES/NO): YES